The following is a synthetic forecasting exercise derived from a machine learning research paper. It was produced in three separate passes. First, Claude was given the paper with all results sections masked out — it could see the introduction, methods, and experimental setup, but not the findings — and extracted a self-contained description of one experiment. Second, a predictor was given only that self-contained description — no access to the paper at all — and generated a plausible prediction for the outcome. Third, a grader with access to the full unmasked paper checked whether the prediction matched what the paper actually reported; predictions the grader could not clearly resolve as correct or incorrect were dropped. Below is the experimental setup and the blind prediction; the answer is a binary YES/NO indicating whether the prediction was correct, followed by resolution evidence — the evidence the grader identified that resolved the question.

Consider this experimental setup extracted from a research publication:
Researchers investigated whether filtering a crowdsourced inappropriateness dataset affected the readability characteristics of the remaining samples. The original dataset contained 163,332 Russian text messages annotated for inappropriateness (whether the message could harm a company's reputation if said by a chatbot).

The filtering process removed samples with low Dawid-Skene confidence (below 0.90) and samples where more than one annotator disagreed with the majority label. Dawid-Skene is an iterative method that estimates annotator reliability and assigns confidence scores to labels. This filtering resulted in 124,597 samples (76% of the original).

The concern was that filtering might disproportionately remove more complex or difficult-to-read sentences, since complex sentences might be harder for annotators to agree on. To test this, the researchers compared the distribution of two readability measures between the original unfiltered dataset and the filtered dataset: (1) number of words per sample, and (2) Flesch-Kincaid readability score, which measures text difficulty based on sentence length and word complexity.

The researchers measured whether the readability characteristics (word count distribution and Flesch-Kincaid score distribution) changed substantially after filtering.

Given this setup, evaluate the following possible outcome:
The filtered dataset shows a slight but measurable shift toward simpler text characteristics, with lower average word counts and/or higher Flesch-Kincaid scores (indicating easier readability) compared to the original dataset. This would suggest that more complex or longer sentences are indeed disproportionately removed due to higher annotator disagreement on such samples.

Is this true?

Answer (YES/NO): NO